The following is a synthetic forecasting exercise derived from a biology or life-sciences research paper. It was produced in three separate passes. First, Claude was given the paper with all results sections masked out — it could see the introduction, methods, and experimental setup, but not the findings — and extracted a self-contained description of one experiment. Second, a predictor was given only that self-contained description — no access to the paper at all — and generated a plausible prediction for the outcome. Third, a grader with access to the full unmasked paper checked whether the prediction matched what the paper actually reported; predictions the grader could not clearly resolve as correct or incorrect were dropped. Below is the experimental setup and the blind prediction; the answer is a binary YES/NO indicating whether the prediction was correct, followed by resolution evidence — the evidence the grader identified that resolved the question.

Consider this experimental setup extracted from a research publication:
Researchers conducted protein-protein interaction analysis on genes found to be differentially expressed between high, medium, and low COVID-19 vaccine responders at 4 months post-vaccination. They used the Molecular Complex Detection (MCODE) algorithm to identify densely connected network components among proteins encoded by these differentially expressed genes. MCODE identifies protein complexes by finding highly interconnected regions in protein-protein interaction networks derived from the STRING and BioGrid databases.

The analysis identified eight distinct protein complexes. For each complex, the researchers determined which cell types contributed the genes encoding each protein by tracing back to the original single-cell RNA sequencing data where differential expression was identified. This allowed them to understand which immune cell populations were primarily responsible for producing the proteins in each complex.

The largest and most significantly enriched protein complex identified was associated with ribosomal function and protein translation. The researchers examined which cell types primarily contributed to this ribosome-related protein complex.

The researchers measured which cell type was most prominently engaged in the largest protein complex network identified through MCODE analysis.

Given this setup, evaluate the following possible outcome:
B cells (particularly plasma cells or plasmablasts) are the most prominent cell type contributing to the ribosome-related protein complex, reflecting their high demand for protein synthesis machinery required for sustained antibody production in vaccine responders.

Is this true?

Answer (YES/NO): NO